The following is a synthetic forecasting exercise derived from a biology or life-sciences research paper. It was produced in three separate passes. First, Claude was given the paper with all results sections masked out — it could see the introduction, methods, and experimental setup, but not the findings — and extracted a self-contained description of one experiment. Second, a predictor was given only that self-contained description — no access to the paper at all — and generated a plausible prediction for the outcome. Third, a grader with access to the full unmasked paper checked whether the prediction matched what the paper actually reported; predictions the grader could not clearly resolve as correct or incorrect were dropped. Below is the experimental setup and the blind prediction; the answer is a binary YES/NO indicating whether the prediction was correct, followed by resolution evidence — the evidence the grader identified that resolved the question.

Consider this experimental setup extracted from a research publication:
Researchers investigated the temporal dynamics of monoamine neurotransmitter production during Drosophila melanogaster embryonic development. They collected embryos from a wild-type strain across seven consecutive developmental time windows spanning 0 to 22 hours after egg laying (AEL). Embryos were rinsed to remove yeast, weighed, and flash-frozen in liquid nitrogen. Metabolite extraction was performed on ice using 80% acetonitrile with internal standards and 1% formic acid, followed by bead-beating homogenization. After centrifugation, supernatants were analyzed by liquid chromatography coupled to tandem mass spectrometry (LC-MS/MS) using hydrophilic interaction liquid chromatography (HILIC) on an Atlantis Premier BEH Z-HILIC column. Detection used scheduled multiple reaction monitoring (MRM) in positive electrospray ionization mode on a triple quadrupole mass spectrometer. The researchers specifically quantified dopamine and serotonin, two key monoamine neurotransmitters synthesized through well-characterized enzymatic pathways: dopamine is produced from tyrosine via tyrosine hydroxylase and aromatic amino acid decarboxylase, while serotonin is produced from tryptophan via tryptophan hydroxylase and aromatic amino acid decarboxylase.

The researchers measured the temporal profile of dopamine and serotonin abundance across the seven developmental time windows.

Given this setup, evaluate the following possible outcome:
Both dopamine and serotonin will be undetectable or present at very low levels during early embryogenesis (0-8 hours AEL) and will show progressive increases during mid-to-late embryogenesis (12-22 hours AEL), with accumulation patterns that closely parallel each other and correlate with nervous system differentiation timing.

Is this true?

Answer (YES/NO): YES